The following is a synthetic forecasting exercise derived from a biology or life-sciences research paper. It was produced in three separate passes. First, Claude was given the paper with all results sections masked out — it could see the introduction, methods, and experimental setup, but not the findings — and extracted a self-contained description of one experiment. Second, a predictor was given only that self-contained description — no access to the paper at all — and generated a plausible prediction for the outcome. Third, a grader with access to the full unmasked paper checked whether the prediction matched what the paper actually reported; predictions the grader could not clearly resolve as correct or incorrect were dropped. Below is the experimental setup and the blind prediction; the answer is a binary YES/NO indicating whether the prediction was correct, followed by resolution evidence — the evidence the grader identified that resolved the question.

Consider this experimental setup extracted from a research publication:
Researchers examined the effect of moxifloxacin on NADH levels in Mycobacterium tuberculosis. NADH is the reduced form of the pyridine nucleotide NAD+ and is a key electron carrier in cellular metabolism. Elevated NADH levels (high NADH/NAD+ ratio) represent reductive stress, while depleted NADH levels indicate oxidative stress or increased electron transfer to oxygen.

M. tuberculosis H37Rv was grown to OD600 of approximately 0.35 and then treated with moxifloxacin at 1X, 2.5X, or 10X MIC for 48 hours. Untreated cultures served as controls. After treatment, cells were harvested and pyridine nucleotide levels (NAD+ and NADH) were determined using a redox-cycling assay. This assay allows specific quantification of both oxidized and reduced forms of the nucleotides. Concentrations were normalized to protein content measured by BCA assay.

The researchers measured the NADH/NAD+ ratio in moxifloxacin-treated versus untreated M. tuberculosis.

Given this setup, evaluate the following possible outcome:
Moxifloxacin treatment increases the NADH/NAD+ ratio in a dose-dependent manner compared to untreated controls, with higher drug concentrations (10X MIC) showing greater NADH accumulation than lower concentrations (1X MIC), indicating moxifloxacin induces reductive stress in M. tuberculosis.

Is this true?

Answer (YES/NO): YES